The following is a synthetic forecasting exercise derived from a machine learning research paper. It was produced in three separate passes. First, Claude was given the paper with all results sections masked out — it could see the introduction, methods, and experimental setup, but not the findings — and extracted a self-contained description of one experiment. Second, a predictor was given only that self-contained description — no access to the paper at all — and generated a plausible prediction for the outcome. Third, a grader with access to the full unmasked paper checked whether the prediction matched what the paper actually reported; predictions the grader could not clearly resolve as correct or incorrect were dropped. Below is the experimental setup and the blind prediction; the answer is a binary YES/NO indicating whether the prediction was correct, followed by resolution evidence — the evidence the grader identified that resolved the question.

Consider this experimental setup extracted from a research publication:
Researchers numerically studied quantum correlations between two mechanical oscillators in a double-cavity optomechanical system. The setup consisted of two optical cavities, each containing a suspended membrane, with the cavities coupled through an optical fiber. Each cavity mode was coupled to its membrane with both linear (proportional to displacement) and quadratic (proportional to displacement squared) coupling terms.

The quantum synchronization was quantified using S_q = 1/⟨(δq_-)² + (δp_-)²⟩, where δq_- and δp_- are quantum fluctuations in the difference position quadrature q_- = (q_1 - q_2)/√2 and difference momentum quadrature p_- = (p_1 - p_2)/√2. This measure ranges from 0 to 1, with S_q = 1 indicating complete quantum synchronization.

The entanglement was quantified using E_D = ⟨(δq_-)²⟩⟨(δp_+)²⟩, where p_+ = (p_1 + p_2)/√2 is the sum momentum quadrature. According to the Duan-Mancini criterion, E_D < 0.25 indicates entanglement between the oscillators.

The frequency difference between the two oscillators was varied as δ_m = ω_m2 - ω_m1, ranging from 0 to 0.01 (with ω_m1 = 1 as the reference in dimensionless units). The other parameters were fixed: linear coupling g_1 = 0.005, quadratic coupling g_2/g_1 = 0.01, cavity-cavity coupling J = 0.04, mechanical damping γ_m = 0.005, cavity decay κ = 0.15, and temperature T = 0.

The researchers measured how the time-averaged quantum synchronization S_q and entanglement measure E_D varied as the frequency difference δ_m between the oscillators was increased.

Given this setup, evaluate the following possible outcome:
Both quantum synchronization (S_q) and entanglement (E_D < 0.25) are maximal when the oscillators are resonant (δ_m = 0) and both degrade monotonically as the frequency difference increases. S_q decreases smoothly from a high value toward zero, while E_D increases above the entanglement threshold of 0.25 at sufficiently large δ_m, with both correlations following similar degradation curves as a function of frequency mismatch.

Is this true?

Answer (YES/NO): YES